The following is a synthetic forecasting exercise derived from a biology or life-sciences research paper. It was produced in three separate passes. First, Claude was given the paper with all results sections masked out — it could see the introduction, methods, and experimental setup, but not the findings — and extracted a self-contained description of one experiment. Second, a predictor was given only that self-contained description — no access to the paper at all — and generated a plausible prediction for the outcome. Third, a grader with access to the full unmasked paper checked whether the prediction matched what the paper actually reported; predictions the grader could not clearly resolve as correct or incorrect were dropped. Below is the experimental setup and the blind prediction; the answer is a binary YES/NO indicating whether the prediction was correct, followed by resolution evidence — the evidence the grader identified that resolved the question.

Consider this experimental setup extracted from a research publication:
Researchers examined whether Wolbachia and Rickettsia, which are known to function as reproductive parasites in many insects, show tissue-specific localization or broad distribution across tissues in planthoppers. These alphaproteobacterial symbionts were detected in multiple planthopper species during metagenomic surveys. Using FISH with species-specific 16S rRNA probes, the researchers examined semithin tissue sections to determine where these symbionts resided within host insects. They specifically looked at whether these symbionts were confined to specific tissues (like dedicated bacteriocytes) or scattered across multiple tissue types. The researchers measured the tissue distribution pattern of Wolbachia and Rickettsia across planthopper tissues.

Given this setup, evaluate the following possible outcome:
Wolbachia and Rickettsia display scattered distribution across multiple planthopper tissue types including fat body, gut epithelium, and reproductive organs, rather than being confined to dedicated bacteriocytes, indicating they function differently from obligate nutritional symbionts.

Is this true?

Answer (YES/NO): YES